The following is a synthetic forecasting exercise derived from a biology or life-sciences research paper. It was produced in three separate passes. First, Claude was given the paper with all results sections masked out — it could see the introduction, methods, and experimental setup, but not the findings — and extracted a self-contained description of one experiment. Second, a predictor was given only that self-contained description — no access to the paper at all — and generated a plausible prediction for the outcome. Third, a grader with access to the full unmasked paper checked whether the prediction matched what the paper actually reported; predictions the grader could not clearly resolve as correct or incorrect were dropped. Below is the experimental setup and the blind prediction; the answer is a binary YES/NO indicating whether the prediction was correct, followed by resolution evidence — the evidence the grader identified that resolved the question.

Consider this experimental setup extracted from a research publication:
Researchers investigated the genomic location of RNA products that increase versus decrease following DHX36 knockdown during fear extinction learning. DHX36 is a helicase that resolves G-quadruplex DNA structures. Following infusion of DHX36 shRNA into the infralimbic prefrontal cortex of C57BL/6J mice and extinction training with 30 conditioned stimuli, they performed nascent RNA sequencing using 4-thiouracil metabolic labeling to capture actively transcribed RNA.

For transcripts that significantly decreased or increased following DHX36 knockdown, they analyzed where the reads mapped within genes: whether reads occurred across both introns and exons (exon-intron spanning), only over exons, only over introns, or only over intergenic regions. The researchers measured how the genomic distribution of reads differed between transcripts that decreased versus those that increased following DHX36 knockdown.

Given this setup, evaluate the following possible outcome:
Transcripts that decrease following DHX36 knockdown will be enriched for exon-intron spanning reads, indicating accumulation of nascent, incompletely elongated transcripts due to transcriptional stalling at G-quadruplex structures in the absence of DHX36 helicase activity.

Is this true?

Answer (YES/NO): YES